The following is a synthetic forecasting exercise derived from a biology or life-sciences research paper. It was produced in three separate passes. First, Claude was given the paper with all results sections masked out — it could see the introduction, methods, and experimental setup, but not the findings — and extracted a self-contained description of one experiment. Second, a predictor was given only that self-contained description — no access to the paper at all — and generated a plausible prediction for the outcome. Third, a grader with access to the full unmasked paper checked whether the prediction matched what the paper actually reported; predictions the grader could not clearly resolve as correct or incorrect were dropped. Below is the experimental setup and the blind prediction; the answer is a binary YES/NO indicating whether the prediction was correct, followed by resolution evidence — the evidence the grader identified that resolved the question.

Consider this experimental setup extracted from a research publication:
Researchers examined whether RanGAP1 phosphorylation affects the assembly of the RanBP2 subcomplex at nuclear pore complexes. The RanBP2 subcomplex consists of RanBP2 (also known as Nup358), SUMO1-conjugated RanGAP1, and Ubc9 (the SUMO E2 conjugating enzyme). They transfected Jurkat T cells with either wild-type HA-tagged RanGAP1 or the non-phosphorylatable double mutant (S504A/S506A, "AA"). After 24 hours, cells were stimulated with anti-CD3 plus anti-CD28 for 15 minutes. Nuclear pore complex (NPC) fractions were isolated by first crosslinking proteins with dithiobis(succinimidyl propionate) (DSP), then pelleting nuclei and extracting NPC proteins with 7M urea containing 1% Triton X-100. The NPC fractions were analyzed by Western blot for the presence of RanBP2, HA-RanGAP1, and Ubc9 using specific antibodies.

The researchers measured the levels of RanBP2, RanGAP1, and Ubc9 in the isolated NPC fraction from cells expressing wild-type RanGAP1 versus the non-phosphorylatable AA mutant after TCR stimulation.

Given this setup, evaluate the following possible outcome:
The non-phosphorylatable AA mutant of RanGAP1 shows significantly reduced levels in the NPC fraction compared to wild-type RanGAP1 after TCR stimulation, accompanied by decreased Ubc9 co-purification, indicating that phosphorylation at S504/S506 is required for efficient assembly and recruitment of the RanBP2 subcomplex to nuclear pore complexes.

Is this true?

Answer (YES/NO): YES